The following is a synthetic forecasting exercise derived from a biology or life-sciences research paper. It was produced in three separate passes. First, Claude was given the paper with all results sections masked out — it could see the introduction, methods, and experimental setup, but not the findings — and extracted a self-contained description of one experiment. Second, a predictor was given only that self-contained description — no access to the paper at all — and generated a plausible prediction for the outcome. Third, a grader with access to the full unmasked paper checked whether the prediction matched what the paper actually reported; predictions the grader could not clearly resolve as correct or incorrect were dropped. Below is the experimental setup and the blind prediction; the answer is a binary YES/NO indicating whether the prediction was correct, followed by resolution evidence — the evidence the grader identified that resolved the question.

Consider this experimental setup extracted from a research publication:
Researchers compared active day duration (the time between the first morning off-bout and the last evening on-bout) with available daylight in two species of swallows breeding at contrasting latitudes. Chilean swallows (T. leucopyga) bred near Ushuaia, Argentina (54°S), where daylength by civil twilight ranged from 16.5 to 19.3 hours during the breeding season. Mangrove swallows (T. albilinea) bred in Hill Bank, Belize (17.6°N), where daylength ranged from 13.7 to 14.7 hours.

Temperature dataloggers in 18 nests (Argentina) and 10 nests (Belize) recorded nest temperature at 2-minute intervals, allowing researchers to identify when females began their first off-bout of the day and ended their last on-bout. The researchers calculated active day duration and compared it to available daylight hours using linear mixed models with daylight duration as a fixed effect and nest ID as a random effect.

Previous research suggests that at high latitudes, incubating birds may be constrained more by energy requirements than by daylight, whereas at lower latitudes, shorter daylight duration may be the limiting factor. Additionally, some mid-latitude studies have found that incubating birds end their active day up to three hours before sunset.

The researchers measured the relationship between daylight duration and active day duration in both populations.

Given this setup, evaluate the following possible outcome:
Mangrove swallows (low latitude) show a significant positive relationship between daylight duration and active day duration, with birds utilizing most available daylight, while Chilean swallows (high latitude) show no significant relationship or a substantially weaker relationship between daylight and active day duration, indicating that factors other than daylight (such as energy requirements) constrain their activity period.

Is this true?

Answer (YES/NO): YES